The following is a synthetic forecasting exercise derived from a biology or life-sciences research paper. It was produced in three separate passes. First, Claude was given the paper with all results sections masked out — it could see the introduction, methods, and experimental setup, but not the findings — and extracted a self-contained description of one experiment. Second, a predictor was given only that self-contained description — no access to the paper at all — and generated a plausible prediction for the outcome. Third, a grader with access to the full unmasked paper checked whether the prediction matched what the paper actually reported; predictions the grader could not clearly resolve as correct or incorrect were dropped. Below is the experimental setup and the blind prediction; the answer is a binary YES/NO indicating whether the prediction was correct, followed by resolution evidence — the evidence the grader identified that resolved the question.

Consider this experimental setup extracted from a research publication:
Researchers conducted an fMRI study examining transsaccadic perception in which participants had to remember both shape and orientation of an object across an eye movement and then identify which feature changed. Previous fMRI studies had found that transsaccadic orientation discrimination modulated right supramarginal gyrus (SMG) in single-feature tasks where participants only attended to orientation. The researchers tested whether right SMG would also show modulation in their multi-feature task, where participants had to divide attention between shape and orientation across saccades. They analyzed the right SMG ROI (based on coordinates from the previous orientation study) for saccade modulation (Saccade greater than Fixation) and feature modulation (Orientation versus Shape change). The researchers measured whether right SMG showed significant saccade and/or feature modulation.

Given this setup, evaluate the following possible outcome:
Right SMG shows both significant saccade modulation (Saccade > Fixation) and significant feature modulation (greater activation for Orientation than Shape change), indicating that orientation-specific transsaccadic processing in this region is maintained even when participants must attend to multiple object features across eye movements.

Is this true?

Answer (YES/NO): NO